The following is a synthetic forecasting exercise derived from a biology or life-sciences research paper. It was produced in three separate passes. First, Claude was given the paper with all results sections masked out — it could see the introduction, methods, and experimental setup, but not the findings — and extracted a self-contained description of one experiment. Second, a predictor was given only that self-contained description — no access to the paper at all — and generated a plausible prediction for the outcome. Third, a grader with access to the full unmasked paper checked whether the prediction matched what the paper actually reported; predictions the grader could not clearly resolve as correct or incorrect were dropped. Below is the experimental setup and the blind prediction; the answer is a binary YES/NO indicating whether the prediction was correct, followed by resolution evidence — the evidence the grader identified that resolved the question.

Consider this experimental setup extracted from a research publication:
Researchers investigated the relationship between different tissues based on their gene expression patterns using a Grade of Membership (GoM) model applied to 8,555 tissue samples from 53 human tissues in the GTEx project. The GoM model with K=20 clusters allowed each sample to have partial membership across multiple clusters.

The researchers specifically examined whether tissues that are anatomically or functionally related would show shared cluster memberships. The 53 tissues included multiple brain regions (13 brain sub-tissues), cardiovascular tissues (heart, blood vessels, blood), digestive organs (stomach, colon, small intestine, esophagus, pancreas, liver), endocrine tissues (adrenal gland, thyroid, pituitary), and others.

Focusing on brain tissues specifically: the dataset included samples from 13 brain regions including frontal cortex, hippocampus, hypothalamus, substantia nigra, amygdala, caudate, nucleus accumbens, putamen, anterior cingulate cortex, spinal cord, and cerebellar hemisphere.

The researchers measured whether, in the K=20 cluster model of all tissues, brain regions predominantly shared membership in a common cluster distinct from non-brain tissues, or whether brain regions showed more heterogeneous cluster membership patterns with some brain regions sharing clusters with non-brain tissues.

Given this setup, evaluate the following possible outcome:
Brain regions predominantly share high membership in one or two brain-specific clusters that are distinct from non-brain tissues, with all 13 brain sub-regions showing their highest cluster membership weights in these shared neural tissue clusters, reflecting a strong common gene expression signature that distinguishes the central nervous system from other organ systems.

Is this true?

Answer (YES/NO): NO